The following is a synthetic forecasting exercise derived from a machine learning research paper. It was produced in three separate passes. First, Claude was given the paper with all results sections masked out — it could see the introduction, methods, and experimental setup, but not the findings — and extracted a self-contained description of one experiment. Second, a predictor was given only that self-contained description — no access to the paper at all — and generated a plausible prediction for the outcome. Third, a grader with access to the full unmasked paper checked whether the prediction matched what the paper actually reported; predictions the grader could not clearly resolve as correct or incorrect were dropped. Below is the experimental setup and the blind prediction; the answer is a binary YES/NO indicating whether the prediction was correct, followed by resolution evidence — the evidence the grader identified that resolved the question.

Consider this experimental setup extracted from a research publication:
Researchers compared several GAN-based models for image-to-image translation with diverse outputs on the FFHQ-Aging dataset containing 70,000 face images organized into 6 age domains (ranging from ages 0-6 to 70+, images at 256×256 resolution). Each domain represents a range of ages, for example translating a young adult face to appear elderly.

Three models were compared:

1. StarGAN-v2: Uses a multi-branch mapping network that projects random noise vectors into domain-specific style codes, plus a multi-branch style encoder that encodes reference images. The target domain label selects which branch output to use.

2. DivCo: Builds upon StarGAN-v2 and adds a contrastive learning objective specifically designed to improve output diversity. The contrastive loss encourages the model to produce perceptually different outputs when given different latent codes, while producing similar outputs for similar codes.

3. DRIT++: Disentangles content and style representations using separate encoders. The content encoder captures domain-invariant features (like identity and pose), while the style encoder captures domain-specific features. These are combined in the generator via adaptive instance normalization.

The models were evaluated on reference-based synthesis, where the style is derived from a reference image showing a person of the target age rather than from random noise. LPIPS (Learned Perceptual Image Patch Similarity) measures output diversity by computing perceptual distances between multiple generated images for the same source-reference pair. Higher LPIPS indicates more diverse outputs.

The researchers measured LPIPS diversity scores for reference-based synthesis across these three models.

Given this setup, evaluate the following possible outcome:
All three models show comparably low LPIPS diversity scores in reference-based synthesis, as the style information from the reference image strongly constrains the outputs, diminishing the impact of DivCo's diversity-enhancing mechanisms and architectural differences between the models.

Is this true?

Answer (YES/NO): NO